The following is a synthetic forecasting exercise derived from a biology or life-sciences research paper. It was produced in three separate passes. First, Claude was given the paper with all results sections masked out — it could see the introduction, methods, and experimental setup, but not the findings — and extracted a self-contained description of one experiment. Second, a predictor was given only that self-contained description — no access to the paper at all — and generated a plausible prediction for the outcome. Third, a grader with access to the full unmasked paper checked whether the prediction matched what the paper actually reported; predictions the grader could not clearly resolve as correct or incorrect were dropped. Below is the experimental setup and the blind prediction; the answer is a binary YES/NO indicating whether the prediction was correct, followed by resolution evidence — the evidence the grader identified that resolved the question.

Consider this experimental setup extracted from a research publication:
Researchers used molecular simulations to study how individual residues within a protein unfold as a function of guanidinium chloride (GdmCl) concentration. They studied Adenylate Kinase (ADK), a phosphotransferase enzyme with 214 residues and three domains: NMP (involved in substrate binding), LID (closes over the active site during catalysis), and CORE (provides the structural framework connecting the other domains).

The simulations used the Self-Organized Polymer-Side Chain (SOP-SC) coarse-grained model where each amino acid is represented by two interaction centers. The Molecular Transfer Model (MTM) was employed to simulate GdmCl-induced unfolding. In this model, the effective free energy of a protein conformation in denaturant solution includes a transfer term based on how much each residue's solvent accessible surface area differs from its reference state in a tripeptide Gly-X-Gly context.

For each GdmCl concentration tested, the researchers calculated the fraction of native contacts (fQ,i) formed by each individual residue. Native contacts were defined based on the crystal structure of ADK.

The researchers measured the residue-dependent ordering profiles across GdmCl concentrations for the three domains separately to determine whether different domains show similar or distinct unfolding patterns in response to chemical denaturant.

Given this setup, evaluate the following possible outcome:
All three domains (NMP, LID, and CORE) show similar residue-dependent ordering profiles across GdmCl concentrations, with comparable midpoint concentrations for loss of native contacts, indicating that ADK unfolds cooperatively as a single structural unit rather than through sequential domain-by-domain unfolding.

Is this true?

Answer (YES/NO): NO